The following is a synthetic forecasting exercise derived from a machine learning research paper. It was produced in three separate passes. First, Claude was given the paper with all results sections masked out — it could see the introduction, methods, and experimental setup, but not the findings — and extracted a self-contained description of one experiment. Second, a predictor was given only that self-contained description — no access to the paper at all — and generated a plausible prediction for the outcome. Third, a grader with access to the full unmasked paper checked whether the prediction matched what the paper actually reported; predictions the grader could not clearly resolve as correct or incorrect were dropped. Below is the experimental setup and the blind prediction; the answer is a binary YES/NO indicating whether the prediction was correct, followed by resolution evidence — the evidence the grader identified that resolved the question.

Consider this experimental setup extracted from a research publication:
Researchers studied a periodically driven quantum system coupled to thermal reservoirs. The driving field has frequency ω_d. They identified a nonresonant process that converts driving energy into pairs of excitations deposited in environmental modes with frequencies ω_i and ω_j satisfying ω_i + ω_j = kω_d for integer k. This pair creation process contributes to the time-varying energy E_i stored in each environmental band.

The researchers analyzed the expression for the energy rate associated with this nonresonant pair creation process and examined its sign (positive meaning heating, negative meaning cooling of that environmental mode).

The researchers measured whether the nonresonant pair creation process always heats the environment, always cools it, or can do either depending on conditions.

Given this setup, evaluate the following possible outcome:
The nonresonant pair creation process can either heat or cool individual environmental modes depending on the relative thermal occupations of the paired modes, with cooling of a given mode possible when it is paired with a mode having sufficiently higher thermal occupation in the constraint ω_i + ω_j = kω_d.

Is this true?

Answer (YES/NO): NO